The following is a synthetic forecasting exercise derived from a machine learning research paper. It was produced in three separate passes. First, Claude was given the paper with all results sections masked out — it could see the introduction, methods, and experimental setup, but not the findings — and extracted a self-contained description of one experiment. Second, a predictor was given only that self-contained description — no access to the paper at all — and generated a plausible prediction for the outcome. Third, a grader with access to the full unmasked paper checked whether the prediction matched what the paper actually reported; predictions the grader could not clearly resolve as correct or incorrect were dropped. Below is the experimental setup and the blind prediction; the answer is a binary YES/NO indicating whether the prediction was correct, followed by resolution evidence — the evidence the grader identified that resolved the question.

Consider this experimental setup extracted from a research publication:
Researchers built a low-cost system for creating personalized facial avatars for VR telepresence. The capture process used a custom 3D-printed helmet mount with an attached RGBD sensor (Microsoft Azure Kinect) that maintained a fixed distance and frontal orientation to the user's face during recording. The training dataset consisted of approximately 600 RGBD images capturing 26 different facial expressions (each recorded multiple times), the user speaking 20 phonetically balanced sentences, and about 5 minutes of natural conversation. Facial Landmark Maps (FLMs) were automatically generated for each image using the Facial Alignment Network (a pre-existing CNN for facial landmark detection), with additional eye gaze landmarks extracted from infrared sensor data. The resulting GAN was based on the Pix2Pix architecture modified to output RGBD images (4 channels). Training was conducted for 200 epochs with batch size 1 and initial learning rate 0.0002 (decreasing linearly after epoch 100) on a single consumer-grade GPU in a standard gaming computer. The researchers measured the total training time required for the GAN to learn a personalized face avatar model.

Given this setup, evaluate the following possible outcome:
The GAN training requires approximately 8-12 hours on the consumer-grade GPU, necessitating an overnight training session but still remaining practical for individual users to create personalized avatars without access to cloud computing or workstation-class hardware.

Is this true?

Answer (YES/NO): NO